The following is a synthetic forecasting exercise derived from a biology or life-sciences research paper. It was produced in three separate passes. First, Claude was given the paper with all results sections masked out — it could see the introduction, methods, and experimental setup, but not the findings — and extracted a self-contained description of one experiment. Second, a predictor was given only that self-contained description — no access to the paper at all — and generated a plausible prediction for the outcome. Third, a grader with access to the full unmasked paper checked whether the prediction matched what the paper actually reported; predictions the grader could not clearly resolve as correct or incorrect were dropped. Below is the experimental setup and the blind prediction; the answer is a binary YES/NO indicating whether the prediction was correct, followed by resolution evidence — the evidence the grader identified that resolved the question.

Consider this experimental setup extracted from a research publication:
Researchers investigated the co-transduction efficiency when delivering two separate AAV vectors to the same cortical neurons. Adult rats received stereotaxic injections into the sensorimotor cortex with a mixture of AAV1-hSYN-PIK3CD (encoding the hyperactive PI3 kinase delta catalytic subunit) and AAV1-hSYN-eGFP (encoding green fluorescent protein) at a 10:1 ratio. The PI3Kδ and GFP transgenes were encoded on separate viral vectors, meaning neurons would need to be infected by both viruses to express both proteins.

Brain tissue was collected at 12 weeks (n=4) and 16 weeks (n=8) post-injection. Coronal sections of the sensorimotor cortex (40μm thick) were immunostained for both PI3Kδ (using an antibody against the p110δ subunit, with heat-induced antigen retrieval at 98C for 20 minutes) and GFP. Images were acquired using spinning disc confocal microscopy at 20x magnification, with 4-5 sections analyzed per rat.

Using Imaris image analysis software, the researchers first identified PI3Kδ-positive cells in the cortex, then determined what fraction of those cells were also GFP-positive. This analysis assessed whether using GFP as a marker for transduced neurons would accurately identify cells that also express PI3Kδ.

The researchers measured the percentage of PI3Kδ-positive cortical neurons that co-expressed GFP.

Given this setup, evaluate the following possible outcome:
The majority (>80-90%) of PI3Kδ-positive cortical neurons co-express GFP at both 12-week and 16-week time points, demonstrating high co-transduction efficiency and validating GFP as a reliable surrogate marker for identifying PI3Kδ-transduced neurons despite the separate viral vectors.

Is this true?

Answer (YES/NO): NO